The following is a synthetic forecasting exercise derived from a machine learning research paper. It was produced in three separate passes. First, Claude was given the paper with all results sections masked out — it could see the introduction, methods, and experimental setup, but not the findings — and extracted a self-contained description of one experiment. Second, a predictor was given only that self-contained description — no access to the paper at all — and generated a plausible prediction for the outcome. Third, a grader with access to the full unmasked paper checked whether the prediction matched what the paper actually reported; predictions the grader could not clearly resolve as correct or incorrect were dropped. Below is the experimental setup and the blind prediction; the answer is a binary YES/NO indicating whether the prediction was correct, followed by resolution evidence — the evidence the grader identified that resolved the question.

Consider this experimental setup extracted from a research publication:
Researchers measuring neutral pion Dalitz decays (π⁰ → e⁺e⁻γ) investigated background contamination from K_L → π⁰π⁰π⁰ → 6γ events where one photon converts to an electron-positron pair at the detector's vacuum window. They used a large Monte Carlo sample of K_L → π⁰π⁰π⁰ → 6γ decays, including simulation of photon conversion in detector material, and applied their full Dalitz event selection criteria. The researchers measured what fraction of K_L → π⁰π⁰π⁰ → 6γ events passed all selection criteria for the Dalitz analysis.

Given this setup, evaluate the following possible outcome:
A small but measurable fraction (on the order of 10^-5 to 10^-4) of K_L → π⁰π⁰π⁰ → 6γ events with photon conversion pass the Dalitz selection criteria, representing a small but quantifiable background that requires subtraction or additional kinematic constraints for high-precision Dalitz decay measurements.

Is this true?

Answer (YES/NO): NO